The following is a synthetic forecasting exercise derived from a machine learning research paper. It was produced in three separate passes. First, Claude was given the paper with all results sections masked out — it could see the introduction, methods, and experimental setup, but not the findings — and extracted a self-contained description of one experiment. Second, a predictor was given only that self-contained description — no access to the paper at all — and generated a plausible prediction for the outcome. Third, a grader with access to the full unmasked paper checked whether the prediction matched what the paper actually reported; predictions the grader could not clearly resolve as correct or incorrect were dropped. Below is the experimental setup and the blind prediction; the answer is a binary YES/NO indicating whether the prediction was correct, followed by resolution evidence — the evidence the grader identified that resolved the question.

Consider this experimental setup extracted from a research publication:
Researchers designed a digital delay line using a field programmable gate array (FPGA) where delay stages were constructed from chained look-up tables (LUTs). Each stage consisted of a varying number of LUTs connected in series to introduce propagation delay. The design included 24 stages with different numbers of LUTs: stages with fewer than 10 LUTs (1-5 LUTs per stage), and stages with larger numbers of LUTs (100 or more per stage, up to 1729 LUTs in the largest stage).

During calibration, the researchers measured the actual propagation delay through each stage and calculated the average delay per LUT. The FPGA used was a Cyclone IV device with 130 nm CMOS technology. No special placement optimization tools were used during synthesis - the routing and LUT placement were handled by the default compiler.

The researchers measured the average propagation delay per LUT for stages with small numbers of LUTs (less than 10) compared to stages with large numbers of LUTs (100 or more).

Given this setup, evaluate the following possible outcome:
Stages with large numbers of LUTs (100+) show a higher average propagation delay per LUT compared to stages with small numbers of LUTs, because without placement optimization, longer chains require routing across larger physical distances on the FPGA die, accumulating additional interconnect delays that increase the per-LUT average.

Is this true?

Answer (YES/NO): NO